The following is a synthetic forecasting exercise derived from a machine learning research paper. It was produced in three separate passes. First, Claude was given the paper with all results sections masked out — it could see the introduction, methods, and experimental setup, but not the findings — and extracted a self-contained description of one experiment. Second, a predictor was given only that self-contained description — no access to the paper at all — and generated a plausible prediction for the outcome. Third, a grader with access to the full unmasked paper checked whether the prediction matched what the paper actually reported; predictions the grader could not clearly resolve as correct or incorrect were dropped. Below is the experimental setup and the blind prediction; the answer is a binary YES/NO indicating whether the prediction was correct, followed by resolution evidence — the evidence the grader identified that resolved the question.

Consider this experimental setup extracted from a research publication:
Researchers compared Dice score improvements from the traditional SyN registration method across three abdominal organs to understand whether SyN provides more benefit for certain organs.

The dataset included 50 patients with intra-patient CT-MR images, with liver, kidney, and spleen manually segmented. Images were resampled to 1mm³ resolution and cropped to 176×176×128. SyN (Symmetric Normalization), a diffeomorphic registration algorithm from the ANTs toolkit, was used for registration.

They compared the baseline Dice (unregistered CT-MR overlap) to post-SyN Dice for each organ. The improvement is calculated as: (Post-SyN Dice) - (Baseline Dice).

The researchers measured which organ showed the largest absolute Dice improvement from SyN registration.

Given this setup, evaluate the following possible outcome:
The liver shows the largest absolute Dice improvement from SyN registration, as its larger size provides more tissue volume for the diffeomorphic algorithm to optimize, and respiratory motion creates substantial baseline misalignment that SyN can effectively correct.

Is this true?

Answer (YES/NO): YES